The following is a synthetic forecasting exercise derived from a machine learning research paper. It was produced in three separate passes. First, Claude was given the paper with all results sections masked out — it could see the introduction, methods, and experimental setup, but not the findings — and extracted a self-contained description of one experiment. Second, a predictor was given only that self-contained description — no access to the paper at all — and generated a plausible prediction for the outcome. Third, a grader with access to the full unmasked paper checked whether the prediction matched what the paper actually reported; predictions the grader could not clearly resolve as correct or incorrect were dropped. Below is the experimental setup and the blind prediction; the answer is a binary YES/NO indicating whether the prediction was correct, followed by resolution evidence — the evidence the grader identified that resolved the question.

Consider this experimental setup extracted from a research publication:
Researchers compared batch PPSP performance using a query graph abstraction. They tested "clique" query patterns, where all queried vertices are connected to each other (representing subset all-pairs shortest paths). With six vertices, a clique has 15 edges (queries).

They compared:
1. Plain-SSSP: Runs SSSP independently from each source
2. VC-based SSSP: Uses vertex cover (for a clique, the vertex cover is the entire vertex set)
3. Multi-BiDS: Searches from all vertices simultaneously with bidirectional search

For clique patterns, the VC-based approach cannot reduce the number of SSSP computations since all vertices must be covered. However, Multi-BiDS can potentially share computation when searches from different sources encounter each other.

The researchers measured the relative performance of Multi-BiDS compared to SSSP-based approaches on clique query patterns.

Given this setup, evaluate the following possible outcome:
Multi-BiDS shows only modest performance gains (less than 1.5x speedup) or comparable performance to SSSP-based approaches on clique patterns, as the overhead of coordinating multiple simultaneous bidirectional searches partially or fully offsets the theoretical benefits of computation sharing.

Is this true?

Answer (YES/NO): NO